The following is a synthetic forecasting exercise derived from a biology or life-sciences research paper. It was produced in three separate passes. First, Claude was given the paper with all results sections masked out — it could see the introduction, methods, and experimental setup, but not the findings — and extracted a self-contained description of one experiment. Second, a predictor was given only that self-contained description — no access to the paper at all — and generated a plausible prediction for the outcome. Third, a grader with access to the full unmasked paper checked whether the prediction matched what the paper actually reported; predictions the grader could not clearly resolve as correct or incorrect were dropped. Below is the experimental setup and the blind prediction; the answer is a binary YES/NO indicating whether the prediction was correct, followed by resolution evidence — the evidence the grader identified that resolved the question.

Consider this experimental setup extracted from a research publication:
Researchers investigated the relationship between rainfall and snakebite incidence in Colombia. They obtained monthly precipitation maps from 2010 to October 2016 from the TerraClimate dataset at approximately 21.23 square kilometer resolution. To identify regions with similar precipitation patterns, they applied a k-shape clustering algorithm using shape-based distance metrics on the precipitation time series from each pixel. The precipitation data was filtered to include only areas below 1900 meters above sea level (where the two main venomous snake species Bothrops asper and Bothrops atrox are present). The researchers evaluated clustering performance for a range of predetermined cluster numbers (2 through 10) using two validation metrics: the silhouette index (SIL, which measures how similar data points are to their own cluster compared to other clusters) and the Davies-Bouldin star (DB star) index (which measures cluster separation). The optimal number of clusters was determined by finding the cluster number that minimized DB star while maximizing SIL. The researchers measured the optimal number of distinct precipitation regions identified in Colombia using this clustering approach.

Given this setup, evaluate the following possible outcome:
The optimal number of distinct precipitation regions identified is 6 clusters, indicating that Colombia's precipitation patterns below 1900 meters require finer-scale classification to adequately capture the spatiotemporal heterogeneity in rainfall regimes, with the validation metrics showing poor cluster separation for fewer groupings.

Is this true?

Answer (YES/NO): YES